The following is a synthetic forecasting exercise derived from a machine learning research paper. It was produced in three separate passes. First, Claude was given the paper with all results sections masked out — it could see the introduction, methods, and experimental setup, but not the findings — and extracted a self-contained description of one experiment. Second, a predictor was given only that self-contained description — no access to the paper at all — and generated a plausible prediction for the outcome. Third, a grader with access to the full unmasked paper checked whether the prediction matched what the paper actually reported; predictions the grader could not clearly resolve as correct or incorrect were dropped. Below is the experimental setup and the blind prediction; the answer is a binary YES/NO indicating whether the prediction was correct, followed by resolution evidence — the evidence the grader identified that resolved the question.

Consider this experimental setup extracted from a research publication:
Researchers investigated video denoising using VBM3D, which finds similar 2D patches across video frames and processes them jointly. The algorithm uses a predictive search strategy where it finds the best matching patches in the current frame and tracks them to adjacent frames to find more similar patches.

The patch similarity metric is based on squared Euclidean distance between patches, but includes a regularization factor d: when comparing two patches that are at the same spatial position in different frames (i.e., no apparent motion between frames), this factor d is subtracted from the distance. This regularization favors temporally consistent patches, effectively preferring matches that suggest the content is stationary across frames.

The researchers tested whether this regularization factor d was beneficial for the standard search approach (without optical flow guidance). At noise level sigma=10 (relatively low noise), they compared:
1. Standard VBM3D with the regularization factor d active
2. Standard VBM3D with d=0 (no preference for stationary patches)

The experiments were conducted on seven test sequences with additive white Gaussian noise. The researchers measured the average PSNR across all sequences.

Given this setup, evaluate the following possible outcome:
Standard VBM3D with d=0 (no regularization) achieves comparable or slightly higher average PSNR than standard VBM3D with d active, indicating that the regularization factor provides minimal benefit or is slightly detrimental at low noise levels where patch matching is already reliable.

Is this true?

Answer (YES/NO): YES